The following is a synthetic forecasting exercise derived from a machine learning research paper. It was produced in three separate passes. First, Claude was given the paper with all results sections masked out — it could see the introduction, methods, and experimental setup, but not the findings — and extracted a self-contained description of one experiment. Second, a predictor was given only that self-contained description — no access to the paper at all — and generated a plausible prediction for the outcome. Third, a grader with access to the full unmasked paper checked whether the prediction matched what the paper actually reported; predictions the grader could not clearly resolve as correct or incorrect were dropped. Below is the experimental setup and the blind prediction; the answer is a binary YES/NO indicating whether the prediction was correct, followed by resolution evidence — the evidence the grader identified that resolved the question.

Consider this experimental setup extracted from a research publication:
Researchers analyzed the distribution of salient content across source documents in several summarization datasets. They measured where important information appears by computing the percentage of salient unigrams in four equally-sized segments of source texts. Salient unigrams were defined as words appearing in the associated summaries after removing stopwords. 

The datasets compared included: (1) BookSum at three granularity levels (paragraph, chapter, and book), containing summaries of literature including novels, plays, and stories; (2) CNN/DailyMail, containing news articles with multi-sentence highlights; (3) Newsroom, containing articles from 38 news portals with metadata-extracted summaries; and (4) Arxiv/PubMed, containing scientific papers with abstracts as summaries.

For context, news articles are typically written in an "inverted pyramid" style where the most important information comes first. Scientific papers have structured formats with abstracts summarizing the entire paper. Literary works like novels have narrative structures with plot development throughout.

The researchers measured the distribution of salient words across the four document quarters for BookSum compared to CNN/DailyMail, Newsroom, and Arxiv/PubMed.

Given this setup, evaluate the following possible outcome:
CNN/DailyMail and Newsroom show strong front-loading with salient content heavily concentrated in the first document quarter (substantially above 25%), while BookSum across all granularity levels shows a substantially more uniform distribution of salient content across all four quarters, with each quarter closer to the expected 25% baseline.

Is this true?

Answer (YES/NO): YES